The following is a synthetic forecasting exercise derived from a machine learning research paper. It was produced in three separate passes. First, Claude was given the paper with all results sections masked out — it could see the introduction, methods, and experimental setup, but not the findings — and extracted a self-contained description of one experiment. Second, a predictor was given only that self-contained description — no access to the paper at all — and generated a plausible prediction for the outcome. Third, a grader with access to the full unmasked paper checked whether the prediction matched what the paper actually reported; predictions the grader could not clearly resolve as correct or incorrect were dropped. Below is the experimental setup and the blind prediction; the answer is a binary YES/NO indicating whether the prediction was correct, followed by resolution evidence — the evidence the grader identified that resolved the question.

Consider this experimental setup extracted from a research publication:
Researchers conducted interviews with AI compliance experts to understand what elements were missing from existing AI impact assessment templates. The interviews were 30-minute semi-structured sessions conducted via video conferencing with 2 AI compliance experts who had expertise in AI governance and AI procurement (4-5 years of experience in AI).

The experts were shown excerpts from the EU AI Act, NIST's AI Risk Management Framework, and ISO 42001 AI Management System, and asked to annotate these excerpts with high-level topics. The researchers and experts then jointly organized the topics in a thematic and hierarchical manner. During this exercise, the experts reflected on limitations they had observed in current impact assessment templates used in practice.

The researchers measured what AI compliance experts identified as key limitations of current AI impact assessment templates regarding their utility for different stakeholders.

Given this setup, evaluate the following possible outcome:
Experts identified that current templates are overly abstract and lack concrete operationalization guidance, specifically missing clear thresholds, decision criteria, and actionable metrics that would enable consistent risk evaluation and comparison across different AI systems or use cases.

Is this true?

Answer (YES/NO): NO